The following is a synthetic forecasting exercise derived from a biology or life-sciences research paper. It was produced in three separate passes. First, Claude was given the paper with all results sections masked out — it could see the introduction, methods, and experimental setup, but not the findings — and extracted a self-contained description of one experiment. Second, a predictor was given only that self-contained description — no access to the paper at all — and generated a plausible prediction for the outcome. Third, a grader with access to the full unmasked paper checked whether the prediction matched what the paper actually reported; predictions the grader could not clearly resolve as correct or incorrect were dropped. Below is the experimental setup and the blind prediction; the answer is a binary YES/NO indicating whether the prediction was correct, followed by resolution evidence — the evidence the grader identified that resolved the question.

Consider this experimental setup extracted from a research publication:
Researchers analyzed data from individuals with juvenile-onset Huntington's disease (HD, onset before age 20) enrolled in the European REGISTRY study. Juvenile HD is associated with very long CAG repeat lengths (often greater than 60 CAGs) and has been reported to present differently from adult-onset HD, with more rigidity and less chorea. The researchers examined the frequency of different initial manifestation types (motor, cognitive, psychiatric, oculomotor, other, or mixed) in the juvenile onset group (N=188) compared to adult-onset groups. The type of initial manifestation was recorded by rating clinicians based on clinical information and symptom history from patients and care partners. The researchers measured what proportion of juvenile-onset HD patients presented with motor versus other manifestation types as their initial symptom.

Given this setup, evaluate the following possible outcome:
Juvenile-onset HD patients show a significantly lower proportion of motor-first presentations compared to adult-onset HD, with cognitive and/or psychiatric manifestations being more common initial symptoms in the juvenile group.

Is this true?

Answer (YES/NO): YES